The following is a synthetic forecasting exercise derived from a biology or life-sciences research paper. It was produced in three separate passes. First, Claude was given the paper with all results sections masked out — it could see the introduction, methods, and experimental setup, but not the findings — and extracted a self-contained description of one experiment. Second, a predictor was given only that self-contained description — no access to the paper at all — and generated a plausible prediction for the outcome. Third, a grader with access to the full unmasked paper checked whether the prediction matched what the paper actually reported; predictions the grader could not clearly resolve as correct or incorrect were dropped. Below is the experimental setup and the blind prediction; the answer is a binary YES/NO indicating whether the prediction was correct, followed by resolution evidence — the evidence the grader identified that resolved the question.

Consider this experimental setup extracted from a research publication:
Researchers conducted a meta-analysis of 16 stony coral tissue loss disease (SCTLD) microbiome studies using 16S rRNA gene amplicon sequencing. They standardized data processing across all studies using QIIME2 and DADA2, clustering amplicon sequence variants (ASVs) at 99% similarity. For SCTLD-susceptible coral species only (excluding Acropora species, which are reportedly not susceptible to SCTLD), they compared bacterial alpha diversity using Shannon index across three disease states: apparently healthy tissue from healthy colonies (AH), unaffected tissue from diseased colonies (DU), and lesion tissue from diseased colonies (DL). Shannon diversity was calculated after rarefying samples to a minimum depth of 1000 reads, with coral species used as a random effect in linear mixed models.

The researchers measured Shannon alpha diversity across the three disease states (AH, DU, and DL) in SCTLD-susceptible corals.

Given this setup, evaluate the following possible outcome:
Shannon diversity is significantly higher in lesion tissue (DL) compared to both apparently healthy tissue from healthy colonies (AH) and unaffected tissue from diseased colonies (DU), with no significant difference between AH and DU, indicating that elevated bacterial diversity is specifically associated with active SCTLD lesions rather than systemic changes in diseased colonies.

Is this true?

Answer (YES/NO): NO